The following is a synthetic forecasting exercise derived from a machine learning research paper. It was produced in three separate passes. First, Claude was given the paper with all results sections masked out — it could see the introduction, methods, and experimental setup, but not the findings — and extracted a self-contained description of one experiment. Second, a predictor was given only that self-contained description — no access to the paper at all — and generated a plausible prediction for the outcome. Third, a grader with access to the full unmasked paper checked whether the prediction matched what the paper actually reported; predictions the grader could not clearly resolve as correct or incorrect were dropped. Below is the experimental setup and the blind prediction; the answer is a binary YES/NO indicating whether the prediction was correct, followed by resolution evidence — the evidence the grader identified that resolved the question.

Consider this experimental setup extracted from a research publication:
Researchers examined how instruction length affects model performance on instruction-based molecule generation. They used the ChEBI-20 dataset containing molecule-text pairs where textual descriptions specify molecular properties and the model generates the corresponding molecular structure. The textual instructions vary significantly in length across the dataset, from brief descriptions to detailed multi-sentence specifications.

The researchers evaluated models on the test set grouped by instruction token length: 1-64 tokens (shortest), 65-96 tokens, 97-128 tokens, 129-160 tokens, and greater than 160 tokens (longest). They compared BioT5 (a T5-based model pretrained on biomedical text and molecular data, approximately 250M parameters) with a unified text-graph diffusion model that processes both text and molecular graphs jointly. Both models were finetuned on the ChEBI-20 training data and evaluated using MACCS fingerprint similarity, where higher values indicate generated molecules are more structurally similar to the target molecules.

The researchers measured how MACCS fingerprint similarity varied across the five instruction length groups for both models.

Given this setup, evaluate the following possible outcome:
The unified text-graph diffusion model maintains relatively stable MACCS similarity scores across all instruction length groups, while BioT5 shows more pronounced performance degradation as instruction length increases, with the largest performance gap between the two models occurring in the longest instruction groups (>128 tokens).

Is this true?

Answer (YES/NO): NO